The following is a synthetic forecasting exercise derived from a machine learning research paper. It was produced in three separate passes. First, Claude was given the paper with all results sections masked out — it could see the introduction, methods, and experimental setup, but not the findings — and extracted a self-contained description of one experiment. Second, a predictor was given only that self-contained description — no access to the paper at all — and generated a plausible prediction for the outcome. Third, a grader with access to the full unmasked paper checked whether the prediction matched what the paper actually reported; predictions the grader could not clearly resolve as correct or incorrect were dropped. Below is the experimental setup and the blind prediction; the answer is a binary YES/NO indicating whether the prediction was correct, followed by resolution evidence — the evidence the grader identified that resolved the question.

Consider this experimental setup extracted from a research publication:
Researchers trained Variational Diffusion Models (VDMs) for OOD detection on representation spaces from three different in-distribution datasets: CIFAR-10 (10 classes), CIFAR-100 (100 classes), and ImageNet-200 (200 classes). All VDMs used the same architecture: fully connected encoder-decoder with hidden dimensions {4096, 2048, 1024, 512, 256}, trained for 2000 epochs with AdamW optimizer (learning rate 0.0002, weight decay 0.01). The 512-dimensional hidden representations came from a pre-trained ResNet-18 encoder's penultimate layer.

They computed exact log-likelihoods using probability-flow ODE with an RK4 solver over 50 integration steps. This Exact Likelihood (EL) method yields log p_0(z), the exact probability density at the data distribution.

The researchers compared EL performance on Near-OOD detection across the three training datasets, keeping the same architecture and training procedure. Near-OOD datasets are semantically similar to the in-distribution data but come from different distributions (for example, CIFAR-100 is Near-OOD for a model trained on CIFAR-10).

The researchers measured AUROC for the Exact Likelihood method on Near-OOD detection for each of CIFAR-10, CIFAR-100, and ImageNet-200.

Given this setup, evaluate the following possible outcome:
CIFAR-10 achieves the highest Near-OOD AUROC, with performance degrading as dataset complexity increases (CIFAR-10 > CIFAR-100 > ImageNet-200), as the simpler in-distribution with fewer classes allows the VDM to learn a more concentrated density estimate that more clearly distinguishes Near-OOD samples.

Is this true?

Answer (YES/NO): YES